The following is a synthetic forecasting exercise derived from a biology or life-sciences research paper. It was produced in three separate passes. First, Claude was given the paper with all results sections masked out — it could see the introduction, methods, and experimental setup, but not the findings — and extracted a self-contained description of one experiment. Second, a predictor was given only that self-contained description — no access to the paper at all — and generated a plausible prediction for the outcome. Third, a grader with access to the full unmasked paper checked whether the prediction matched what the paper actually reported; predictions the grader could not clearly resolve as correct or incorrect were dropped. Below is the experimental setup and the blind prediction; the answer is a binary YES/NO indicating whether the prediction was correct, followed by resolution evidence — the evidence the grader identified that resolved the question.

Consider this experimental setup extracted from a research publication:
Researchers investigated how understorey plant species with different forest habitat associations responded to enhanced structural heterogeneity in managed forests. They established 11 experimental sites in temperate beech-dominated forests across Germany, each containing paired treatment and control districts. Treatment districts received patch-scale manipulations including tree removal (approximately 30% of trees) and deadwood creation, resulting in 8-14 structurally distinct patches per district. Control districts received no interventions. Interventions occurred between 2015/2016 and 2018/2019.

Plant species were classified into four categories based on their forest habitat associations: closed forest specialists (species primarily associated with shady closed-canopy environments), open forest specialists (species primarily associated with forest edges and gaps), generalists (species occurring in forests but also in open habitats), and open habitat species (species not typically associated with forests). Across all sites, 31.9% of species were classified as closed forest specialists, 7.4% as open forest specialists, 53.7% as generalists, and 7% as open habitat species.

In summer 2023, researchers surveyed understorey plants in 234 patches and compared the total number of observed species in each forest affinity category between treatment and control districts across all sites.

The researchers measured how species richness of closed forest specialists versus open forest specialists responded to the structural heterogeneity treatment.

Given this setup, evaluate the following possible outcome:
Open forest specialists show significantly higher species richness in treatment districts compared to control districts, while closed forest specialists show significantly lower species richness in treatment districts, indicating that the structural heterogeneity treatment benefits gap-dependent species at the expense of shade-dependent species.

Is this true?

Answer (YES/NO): NO